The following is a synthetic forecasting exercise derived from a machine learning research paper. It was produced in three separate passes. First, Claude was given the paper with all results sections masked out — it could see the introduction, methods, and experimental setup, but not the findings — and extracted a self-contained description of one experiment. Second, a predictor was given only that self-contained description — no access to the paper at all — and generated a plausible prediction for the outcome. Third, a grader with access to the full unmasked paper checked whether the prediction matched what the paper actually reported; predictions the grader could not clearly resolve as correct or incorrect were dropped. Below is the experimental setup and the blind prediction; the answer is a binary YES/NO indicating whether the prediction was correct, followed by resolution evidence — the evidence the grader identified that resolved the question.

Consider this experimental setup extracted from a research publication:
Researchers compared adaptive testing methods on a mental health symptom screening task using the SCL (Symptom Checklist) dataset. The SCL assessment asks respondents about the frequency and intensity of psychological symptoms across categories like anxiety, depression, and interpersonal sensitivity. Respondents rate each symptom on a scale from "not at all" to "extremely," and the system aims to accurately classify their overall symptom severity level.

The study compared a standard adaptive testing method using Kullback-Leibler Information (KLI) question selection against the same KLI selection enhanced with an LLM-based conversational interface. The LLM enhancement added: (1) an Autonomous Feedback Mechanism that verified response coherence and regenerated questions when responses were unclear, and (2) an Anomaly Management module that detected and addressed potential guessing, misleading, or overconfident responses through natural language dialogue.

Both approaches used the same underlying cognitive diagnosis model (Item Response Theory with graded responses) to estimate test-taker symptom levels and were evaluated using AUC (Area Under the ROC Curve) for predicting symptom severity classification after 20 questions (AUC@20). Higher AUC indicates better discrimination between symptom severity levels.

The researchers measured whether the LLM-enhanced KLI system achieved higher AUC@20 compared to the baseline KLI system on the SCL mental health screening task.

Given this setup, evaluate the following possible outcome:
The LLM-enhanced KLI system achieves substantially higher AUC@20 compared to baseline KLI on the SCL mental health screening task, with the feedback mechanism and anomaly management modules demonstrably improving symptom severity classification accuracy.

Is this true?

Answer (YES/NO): NO